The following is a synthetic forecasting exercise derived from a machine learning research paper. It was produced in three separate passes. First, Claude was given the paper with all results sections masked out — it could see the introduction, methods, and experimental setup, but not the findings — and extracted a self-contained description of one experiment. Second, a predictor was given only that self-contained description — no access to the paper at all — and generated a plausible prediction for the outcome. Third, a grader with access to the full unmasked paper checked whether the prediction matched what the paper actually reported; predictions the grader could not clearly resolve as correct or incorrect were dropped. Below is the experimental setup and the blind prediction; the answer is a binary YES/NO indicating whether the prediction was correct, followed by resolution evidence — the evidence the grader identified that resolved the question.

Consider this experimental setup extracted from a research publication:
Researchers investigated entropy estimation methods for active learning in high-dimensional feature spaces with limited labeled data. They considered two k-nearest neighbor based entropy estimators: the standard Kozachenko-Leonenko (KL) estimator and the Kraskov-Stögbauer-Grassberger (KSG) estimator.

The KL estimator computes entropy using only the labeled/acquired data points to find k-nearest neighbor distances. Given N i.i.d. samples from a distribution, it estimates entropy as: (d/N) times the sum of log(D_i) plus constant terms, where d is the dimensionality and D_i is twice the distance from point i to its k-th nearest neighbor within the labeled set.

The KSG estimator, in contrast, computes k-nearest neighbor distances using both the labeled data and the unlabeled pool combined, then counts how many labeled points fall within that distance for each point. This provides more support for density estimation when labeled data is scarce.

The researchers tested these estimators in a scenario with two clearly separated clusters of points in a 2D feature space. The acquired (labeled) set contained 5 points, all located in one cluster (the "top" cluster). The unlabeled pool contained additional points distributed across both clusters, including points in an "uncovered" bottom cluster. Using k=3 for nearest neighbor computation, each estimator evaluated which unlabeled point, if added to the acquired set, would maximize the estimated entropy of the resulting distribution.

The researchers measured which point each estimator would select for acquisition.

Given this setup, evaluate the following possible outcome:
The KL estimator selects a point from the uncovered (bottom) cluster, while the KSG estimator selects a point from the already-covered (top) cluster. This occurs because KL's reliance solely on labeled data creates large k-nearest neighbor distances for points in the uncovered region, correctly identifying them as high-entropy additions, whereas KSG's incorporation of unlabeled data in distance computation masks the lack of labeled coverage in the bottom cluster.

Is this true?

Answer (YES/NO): NO